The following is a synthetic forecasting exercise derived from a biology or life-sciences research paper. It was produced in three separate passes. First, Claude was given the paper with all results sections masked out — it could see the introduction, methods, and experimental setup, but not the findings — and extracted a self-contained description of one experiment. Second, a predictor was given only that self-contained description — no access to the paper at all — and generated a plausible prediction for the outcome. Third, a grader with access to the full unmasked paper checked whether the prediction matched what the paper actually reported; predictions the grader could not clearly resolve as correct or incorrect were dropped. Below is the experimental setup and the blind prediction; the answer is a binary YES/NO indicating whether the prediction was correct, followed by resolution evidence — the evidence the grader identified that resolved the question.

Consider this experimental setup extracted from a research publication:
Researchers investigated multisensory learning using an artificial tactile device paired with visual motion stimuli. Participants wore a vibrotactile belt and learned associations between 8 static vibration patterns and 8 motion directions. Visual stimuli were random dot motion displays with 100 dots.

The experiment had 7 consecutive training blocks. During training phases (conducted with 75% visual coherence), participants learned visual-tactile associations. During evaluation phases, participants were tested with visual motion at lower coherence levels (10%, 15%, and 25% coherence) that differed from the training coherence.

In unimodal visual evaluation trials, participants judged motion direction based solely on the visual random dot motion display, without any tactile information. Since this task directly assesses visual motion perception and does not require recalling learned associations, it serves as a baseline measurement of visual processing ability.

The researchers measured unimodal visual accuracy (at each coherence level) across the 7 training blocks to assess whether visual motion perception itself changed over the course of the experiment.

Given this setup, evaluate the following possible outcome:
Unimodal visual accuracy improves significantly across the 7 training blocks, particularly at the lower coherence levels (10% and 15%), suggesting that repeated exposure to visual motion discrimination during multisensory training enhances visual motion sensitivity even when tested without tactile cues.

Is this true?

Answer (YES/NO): NO